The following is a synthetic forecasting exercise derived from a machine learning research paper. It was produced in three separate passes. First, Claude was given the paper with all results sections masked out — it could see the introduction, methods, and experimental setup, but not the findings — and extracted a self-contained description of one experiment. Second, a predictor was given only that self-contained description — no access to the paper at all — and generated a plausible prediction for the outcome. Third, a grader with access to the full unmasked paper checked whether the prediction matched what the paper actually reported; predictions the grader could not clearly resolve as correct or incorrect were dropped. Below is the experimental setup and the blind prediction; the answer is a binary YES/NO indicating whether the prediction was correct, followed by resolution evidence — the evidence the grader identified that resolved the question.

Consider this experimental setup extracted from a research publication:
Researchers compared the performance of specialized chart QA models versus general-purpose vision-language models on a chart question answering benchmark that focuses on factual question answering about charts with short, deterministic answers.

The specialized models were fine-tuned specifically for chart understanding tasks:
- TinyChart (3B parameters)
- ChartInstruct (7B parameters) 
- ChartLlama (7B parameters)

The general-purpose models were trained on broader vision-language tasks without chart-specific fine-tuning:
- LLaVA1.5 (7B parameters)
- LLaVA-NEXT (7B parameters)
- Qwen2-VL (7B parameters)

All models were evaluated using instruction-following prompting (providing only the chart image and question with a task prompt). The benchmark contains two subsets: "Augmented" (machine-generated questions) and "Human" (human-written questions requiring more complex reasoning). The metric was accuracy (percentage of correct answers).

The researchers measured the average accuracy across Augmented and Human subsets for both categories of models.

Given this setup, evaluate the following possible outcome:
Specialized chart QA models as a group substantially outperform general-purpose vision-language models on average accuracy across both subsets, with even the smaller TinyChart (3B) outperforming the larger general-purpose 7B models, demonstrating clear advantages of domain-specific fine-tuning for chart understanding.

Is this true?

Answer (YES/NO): NO